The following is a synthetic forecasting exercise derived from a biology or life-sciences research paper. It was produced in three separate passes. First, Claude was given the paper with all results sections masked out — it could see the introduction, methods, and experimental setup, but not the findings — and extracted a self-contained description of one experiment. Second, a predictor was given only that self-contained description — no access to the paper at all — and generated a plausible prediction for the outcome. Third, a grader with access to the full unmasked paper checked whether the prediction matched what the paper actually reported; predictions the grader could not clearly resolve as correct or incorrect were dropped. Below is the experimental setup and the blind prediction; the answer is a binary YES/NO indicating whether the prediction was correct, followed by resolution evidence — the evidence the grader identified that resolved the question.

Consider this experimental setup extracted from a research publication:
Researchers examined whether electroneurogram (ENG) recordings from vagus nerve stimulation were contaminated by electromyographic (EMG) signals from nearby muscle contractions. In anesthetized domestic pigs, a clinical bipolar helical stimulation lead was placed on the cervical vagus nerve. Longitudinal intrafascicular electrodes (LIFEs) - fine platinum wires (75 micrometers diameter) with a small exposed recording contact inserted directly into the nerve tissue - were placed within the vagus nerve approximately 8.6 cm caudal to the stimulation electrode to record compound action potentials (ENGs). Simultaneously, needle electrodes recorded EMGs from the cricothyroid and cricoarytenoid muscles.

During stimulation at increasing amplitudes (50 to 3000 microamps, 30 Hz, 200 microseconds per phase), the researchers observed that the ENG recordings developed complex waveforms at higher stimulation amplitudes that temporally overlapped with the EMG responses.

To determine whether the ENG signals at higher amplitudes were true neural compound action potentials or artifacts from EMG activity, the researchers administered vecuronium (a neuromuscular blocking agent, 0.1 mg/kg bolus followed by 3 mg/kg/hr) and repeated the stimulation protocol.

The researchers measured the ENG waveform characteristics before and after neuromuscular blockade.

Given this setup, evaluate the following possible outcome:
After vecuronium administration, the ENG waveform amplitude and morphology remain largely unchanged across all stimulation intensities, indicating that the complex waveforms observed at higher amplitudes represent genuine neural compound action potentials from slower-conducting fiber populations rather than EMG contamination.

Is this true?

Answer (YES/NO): NO